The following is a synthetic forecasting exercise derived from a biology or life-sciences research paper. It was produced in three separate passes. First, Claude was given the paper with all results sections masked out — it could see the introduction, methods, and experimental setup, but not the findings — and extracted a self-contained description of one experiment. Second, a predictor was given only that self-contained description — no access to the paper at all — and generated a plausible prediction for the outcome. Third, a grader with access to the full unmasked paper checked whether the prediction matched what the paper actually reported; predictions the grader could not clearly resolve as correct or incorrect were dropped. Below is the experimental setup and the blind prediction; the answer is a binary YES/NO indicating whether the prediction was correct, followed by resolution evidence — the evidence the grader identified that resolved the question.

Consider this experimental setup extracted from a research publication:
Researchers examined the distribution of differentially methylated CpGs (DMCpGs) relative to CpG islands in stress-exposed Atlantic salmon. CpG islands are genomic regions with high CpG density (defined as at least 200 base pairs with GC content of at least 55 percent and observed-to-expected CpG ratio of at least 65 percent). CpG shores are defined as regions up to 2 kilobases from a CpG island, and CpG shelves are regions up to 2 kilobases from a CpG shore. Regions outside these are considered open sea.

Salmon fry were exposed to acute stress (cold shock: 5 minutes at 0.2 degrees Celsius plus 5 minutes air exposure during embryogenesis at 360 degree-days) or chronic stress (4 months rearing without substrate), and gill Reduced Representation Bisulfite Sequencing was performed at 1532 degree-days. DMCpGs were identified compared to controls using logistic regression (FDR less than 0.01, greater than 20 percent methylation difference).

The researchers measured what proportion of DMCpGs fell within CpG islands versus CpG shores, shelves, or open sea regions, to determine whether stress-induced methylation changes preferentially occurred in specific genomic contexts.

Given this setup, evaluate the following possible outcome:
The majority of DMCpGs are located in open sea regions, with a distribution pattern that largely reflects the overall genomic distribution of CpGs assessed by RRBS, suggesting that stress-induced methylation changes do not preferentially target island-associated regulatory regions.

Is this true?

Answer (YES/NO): YES